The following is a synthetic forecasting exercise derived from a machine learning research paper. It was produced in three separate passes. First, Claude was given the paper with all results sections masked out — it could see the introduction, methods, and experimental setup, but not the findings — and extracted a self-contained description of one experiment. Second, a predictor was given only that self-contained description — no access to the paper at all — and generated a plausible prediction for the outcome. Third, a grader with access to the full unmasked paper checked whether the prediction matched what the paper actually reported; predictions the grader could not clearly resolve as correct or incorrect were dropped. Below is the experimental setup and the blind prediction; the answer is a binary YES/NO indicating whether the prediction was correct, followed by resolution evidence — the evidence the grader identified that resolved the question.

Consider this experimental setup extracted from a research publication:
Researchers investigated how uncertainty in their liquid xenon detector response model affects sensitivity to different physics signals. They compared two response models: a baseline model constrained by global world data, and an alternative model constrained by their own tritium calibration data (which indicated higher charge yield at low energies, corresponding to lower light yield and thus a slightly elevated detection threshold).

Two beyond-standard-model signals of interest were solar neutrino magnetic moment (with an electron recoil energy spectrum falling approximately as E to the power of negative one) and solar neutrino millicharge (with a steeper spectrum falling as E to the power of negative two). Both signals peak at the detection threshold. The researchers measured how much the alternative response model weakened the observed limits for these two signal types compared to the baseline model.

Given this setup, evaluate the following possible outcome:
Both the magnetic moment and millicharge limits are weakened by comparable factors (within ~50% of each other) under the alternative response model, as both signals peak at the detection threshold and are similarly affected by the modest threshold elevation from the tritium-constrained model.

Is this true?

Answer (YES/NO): NO